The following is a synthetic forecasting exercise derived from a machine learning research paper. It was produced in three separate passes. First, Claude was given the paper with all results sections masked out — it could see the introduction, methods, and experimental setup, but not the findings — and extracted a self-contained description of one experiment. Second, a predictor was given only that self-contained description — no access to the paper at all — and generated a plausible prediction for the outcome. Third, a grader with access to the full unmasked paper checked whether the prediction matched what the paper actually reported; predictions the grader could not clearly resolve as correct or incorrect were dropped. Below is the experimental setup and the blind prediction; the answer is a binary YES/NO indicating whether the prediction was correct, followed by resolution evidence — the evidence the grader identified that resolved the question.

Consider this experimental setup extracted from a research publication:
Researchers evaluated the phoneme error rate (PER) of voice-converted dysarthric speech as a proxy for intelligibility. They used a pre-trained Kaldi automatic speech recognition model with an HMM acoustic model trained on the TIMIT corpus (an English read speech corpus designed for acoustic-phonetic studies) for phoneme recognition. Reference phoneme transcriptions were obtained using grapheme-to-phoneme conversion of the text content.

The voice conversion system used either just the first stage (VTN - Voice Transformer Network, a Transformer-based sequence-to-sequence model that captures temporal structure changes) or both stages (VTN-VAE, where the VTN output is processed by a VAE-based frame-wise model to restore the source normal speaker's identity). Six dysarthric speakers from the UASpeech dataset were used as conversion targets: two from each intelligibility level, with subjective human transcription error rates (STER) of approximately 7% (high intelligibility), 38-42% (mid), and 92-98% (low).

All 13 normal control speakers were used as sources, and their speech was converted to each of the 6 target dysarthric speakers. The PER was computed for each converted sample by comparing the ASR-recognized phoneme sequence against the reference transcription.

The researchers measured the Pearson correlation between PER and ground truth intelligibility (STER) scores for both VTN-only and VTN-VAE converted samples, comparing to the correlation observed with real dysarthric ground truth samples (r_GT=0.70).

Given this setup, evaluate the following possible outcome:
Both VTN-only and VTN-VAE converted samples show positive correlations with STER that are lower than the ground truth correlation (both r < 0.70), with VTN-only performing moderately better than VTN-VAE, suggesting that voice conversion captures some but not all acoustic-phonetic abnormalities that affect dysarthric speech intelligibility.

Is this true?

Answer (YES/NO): NO